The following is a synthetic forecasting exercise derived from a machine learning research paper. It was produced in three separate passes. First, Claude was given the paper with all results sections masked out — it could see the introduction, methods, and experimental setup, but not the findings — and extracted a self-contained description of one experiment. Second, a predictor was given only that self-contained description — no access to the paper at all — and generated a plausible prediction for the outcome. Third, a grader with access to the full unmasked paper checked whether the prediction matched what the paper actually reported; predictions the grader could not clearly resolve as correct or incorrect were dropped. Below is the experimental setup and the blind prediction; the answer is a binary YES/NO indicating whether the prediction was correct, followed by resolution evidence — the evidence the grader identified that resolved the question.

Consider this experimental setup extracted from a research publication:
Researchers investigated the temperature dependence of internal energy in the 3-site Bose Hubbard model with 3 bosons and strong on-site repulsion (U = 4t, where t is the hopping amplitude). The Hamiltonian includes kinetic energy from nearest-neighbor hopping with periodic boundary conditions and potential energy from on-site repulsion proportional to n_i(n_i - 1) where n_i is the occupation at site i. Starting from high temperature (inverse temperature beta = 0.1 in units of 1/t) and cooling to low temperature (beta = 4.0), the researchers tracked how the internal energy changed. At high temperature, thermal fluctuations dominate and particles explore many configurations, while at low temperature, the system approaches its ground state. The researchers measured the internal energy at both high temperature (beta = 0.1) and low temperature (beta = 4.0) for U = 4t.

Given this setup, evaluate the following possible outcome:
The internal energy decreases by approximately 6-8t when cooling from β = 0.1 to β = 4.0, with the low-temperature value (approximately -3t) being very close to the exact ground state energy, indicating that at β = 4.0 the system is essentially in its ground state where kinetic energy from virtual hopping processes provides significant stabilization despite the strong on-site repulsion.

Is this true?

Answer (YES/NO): NO